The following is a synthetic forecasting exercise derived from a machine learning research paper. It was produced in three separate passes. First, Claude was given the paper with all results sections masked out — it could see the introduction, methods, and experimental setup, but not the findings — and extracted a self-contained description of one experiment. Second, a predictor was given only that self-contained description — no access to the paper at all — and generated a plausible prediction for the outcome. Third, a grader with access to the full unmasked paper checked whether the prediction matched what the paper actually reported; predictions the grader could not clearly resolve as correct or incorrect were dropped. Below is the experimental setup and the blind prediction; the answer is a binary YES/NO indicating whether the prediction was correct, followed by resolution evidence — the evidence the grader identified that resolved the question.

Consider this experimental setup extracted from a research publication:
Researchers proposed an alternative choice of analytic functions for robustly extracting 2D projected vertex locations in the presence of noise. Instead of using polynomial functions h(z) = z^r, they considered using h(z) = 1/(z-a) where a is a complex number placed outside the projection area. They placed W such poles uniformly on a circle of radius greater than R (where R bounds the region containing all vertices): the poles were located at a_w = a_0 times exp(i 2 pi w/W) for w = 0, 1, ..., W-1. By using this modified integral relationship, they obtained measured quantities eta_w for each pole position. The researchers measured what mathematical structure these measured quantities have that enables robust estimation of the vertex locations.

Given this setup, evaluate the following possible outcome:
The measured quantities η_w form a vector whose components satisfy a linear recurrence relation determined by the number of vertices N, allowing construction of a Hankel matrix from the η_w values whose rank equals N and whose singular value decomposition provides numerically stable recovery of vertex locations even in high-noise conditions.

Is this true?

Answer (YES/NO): NO